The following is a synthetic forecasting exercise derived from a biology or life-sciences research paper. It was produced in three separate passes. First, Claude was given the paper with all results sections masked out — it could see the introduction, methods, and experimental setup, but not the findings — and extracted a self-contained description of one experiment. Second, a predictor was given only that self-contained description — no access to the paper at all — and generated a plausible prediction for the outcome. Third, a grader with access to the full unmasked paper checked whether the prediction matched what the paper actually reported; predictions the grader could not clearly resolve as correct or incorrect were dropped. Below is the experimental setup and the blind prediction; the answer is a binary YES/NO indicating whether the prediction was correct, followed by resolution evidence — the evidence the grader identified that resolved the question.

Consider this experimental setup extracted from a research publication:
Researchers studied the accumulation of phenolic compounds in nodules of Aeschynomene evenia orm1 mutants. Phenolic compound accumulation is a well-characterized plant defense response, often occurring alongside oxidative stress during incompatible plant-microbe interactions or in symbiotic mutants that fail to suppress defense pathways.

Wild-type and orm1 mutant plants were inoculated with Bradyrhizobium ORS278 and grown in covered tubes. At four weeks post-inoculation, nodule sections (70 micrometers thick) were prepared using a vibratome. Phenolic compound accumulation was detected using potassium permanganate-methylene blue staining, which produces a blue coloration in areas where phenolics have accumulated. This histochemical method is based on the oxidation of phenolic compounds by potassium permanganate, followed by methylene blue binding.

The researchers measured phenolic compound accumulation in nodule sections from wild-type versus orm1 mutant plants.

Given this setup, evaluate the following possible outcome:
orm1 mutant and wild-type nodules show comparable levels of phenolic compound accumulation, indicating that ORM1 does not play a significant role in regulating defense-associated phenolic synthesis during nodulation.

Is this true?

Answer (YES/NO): NO